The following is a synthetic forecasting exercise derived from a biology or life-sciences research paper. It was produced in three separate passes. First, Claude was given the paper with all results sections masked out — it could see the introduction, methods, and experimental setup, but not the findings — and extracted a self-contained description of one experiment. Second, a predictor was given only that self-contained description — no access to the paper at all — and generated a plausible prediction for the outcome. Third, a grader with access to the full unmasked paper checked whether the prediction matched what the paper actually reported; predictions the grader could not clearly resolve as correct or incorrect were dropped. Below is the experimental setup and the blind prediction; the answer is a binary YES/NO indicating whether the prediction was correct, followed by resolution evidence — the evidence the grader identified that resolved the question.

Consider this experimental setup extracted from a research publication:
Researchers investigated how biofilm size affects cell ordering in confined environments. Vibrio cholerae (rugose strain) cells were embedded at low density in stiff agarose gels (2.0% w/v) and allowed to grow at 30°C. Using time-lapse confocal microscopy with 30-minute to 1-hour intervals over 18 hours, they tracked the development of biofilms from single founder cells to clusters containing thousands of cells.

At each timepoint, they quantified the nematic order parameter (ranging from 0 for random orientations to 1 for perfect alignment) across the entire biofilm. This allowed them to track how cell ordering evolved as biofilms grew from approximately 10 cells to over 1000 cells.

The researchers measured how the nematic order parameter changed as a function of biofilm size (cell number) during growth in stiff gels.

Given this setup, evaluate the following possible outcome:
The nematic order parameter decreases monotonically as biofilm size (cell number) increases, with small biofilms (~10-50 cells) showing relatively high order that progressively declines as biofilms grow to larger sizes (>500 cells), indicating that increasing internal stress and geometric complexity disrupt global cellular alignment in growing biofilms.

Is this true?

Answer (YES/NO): NO